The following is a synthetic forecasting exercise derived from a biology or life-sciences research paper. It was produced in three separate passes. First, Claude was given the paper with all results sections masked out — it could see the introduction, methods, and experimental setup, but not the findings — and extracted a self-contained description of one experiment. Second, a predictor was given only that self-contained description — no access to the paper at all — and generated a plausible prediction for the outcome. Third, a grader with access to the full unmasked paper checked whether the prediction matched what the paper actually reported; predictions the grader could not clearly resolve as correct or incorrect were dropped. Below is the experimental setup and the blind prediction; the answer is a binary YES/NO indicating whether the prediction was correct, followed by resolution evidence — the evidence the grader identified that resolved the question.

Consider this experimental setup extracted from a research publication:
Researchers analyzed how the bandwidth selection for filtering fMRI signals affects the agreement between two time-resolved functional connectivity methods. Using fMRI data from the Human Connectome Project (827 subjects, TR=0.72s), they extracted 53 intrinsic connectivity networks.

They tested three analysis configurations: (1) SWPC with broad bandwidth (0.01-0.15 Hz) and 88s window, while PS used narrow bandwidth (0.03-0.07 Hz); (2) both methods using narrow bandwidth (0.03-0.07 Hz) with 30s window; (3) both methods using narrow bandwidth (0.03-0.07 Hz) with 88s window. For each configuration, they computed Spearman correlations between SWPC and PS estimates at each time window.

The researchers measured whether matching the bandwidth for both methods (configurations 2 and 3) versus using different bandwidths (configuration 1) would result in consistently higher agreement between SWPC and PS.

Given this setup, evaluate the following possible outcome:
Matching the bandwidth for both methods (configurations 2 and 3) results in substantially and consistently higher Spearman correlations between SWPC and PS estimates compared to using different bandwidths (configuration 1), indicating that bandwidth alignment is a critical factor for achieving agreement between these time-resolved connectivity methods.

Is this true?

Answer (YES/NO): YES